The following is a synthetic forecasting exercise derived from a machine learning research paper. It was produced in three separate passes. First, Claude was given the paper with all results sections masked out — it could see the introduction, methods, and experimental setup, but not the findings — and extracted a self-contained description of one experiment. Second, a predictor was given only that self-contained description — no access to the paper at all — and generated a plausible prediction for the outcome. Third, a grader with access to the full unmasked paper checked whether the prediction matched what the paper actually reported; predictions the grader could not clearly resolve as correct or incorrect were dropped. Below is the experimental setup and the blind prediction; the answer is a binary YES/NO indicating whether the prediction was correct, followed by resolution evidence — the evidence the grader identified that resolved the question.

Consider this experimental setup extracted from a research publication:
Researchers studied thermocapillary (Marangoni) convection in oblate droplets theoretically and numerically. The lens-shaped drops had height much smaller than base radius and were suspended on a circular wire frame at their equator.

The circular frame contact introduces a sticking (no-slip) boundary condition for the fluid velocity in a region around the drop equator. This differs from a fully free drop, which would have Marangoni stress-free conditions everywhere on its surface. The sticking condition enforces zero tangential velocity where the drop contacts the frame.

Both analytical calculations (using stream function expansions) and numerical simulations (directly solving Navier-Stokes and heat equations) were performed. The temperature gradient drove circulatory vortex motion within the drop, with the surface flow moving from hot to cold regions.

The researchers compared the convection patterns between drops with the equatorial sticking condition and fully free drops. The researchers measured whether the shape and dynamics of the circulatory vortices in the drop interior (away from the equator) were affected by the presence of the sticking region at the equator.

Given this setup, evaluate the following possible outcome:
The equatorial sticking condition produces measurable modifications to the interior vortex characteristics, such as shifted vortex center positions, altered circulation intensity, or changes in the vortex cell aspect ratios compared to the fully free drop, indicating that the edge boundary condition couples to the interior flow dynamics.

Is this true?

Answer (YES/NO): NO